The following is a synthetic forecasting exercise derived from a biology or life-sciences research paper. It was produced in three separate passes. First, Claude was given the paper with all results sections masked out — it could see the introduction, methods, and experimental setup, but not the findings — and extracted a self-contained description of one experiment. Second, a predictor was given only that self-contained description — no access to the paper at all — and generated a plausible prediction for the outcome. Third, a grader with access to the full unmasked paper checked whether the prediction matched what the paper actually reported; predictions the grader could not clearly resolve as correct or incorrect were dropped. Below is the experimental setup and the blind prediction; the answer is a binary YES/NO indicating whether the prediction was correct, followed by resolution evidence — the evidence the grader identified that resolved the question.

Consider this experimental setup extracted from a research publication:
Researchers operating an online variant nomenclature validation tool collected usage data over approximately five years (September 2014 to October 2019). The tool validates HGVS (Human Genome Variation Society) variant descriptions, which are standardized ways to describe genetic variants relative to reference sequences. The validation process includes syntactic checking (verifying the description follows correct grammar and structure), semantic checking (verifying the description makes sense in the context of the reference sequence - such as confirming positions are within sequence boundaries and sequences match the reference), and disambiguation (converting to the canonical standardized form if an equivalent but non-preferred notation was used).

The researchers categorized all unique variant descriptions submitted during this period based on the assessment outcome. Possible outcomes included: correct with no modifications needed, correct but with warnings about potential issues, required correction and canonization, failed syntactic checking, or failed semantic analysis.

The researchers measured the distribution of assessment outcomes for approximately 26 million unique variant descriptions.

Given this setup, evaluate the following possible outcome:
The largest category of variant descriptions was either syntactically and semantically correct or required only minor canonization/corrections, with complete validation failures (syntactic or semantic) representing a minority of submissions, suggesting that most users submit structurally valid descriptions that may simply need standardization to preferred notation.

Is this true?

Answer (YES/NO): YES